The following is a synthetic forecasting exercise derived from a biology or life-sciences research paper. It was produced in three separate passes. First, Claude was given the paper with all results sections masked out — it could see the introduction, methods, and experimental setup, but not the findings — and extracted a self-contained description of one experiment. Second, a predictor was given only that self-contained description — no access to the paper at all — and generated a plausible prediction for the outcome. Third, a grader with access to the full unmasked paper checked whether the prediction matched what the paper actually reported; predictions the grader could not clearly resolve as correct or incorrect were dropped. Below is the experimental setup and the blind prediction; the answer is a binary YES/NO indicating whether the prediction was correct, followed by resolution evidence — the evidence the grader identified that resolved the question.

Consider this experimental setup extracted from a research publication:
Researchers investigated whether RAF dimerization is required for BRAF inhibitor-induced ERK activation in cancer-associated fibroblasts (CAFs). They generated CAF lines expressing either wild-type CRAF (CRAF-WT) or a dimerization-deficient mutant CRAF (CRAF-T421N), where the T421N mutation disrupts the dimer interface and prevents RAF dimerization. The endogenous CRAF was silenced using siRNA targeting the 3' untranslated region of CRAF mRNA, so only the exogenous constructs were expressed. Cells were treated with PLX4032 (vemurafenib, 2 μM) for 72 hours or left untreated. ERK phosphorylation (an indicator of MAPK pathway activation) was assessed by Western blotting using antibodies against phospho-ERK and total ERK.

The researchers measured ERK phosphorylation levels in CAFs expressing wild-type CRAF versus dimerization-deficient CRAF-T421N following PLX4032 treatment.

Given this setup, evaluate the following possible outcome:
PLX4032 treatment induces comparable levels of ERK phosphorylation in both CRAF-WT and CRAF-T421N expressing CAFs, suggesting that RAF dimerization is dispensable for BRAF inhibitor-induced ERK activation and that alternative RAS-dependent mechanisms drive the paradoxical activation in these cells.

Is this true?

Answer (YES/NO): NO